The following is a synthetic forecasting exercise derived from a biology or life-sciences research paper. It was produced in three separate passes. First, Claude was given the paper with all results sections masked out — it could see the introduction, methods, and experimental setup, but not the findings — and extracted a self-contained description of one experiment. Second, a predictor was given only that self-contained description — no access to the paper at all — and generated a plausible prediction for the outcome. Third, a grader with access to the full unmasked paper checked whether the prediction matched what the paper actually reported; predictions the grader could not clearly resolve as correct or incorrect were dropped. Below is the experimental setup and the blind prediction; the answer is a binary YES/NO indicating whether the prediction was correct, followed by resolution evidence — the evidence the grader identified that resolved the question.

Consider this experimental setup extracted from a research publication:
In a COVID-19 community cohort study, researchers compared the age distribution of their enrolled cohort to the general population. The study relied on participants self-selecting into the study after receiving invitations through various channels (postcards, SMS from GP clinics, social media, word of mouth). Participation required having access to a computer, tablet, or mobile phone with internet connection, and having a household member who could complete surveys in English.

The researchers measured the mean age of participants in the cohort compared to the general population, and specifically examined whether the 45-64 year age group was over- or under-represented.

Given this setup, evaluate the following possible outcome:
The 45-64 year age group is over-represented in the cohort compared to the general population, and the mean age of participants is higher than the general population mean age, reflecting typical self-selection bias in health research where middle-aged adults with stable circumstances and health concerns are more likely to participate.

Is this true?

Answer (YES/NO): YES